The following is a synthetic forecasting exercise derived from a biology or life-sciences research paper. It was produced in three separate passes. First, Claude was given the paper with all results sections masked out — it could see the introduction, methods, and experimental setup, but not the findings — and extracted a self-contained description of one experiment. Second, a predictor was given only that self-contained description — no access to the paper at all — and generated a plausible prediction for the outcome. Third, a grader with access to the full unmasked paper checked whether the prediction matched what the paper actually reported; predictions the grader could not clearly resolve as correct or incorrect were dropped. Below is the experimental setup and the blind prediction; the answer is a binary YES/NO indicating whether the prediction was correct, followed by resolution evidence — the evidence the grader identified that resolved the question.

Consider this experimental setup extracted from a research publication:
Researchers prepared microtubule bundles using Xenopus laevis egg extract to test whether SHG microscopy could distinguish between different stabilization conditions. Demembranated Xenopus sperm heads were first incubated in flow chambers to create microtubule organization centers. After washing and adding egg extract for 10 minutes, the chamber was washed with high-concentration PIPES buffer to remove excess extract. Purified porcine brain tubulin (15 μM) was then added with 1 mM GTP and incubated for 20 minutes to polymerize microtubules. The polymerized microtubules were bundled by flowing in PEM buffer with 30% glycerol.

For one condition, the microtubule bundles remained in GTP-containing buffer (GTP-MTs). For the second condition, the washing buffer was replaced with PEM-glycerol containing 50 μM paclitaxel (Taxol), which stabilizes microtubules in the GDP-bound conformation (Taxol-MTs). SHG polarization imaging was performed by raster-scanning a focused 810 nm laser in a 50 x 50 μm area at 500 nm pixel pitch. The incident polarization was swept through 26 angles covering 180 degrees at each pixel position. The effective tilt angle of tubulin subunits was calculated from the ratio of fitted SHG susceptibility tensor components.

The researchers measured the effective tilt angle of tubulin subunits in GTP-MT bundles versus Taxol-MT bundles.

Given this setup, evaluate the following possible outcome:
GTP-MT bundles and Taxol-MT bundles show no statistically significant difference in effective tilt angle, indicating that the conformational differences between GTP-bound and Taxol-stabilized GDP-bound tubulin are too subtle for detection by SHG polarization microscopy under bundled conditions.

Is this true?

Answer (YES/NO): NO